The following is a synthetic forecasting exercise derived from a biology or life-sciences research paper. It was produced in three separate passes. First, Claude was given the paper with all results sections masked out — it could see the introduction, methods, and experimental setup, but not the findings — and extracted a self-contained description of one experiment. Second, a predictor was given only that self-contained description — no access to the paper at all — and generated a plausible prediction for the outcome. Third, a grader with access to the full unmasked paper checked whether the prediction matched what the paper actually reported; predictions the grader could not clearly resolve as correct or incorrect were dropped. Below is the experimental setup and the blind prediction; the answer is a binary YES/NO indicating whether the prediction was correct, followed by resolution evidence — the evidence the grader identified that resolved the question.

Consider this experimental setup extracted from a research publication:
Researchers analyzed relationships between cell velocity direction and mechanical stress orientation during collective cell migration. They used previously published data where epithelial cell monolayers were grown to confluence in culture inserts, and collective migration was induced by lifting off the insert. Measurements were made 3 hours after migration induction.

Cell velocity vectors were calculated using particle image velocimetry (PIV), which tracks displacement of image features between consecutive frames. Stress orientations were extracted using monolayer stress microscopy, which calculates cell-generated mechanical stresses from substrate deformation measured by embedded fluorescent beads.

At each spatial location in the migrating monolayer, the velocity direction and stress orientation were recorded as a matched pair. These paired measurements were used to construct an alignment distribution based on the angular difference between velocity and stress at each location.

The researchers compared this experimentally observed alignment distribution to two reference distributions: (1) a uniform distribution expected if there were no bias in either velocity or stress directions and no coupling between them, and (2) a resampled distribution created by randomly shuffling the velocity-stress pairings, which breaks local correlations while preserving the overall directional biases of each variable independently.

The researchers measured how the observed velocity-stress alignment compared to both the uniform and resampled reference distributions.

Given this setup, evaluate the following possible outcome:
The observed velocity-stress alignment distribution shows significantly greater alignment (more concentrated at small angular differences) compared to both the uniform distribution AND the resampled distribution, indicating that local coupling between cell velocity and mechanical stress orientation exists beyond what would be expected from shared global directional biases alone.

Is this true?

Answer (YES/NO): YES